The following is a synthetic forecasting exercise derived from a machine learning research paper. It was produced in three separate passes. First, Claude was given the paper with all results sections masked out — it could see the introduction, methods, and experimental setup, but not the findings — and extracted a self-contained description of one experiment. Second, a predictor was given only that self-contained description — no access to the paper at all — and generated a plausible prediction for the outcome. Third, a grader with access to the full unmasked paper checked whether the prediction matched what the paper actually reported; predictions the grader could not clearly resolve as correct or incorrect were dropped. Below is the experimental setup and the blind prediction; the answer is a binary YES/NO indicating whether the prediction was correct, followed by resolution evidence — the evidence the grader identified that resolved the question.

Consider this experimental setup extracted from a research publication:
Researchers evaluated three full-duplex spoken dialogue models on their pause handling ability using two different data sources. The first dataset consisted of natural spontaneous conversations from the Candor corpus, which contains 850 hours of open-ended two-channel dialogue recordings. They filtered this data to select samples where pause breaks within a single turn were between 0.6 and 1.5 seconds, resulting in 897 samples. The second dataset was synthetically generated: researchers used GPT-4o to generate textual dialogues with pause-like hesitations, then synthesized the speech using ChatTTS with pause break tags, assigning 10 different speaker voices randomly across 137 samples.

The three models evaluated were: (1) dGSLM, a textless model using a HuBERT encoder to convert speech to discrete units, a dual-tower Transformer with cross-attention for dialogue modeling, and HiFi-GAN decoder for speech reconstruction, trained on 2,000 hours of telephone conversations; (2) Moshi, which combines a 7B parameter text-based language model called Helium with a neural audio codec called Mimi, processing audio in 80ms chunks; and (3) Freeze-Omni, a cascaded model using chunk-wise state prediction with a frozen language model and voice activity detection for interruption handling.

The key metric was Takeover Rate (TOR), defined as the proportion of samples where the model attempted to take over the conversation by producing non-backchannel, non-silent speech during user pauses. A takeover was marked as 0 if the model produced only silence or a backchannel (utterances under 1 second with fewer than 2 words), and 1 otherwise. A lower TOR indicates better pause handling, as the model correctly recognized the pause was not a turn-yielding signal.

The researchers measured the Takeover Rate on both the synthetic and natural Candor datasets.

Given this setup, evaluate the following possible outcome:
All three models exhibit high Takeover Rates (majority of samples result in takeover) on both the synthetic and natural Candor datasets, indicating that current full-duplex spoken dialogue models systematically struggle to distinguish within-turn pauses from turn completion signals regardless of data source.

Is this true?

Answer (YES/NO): NO